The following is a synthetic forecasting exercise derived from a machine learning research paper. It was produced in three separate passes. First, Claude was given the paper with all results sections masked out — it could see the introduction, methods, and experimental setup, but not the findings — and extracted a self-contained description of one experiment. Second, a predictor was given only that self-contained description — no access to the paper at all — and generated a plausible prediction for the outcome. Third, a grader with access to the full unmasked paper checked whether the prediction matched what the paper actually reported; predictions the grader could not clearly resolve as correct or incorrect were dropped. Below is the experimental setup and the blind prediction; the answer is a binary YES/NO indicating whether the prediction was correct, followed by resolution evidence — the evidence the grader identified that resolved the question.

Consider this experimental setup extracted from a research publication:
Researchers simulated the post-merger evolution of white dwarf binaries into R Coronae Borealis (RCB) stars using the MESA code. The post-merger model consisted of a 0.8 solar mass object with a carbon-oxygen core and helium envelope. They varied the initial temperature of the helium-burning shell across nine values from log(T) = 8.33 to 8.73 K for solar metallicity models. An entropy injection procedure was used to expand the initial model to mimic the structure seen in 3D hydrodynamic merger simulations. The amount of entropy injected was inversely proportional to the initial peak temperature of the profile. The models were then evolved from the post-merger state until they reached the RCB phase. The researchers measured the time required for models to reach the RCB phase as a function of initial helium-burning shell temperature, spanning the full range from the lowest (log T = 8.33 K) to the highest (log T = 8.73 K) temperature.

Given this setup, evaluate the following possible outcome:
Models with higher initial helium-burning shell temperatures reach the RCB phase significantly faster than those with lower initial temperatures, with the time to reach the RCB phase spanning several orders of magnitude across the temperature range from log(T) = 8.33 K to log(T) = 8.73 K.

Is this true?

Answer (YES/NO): NO